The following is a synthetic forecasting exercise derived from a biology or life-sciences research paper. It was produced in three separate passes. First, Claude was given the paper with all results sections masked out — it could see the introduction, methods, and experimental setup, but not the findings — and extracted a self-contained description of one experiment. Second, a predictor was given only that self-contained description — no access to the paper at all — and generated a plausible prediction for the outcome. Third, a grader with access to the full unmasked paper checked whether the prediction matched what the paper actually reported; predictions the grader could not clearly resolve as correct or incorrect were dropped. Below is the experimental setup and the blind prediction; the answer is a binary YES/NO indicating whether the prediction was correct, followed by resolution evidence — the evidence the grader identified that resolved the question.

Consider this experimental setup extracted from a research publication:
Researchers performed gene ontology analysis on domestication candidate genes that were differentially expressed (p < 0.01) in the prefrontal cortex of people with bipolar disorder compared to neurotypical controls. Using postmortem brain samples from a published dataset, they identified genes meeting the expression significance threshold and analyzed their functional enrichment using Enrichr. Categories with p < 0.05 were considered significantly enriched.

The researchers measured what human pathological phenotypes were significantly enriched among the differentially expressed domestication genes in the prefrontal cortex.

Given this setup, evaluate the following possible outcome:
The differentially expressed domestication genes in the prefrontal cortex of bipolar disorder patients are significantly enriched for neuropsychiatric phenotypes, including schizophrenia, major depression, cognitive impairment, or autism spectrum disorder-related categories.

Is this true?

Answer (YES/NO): NO